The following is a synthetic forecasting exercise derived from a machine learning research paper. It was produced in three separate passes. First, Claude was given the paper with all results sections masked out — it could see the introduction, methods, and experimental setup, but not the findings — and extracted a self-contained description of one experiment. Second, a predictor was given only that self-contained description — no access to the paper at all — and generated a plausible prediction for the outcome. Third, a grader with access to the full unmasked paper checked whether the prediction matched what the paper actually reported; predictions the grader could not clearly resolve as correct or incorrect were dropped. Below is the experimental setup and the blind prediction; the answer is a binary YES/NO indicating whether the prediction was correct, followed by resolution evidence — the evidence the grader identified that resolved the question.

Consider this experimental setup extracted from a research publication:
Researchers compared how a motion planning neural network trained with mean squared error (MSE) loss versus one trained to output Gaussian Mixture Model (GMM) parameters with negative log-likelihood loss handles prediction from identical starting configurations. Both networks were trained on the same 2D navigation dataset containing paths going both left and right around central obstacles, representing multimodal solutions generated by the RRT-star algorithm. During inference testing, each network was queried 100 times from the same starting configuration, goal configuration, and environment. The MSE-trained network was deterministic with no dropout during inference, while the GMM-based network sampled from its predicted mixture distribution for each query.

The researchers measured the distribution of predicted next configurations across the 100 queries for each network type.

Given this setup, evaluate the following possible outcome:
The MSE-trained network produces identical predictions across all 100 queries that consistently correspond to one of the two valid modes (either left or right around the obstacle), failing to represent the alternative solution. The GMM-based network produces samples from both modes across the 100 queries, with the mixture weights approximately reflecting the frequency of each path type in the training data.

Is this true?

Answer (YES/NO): NO